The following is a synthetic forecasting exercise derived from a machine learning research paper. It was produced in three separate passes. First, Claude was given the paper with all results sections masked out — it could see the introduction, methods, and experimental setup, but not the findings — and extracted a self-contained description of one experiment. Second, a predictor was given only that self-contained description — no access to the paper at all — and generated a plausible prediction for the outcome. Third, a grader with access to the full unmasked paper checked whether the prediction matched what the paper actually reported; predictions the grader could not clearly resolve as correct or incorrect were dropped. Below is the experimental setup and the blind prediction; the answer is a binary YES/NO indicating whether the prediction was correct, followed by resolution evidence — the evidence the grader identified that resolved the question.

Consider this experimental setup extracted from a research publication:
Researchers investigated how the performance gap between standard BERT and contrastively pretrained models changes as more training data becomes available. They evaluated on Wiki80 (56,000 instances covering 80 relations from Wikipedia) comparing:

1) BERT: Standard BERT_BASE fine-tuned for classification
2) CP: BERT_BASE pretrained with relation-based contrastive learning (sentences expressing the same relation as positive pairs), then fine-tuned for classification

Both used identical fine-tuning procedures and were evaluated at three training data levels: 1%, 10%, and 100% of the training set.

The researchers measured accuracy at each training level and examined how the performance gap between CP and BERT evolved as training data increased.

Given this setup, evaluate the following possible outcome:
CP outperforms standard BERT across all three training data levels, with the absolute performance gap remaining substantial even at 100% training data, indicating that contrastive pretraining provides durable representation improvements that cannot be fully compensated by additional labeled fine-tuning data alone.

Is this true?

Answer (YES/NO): NO